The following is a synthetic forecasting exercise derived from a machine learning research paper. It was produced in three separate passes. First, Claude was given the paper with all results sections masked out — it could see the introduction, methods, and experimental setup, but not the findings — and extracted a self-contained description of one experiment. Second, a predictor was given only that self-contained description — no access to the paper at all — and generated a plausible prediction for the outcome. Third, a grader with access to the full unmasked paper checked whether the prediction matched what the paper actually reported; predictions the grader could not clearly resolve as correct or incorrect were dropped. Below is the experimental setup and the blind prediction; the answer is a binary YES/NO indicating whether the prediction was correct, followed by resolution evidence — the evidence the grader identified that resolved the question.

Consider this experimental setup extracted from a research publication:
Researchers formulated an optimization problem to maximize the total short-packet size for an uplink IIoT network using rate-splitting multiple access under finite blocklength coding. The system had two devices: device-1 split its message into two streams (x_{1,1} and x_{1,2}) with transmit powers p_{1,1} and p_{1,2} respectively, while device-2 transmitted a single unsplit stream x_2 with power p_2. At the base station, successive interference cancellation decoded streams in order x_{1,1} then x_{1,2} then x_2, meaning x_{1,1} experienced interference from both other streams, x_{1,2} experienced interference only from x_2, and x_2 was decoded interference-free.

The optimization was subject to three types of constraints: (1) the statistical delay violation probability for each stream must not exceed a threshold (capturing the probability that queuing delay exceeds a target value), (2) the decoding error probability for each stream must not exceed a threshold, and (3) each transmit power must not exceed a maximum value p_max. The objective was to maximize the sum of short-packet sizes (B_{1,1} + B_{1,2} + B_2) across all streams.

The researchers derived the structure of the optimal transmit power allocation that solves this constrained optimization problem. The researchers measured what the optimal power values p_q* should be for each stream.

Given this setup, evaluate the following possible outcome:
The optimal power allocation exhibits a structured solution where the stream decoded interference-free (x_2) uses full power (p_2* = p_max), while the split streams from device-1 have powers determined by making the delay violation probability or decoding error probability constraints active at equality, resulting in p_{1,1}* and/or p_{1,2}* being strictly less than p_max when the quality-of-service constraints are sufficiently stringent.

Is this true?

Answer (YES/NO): NO